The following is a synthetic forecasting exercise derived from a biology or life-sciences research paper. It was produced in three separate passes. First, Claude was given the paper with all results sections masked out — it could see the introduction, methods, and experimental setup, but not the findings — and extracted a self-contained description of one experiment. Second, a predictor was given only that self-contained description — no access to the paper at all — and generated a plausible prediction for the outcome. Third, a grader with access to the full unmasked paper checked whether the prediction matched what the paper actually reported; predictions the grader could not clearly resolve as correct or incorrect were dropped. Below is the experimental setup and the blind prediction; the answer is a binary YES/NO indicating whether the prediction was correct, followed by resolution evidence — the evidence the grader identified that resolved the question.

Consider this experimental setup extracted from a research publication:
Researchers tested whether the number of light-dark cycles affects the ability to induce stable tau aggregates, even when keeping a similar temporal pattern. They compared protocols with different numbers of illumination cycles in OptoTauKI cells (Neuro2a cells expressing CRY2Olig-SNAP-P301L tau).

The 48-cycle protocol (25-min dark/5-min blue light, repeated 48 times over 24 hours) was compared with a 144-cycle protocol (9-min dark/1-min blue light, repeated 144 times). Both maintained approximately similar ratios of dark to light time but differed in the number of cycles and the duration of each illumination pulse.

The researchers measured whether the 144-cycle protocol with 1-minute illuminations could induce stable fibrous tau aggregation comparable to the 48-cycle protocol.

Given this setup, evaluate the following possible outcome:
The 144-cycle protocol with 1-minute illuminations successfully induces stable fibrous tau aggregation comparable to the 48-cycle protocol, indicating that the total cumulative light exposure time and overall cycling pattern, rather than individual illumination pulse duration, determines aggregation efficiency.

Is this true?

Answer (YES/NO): NO